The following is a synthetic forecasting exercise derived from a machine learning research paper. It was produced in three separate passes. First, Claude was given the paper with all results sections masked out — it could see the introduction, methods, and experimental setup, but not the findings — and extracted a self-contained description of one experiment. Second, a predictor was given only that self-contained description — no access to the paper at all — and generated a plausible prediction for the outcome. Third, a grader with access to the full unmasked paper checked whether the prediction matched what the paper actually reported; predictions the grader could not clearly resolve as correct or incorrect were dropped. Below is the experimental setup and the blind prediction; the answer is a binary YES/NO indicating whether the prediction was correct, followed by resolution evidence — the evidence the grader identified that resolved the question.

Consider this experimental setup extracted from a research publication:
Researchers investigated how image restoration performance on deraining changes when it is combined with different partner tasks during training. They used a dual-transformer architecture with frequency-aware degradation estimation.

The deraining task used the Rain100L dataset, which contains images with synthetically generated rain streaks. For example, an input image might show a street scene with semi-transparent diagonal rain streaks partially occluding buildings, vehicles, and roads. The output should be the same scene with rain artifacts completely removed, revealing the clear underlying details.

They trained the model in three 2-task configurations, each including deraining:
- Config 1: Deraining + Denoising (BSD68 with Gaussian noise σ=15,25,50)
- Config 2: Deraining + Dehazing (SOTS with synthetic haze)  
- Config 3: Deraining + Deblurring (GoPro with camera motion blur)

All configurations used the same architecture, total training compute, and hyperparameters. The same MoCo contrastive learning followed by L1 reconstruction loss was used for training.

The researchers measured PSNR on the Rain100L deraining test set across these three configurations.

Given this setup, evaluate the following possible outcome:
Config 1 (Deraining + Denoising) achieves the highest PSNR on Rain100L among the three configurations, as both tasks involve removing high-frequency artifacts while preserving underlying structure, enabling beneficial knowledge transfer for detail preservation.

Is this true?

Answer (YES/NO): YES